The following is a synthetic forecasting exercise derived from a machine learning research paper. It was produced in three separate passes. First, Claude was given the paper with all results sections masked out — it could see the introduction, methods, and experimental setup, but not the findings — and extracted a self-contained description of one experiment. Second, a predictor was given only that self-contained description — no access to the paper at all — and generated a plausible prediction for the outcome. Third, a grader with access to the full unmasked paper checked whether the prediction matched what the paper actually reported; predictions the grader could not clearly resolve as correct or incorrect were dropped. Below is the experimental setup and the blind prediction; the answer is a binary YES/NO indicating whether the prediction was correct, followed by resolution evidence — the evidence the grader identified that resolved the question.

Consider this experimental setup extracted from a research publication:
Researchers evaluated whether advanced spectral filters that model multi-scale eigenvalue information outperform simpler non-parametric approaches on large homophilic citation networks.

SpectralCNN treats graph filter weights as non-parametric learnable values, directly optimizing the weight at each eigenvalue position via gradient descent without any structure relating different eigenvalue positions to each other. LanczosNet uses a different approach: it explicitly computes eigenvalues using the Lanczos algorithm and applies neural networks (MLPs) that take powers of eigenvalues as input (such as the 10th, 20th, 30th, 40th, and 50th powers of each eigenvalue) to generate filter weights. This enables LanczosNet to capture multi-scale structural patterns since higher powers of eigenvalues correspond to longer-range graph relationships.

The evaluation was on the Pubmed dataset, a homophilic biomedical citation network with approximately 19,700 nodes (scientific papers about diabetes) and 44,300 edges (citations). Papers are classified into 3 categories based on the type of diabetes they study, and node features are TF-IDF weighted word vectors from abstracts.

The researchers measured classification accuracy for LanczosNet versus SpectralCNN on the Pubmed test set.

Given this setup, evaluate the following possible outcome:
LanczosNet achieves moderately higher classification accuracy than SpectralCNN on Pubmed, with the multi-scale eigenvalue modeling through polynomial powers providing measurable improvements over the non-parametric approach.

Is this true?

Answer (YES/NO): YES